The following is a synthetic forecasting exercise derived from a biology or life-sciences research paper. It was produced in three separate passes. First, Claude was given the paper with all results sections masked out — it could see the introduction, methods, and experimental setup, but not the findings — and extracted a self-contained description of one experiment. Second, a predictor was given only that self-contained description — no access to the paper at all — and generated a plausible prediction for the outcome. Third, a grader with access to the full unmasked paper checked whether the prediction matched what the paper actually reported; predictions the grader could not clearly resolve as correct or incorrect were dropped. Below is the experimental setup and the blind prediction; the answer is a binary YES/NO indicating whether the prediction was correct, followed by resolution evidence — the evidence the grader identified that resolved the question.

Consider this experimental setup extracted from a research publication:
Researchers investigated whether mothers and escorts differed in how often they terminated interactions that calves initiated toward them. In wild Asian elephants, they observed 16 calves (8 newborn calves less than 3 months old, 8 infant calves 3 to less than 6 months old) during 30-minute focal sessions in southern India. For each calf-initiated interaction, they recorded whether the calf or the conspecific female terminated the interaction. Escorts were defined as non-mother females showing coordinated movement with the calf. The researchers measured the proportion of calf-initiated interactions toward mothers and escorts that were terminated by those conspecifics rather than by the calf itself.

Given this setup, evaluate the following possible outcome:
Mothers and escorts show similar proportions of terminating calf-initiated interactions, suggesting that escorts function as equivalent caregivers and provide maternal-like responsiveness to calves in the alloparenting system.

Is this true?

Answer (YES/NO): YES